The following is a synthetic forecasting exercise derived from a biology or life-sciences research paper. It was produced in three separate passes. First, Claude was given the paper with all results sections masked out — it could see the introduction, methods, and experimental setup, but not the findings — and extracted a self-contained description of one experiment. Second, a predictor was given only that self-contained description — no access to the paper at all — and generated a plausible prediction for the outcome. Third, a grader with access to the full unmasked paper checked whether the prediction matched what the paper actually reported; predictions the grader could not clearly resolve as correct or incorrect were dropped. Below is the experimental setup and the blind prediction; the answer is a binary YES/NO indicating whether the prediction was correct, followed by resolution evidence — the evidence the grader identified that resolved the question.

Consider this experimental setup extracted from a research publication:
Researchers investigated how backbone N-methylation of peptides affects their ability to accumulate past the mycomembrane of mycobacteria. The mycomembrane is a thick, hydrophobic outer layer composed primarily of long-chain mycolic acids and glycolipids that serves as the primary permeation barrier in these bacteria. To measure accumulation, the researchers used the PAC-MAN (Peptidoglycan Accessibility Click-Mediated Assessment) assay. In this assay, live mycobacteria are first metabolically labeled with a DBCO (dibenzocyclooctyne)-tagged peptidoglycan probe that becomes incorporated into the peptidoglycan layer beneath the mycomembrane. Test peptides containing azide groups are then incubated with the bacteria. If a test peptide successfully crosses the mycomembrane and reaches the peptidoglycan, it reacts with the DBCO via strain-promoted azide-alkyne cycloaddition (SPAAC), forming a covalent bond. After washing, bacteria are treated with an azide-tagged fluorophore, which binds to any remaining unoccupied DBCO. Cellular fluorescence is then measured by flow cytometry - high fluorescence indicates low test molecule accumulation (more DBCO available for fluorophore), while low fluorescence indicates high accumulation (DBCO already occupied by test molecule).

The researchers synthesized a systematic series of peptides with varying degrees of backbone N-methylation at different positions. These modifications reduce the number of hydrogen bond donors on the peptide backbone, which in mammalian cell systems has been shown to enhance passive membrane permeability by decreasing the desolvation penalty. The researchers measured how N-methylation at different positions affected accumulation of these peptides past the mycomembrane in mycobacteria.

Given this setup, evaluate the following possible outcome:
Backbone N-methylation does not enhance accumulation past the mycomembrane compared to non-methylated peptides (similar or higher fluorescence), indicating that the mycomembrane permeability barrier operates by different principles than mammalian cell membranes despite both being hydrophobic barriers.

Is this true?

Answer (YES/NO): NO